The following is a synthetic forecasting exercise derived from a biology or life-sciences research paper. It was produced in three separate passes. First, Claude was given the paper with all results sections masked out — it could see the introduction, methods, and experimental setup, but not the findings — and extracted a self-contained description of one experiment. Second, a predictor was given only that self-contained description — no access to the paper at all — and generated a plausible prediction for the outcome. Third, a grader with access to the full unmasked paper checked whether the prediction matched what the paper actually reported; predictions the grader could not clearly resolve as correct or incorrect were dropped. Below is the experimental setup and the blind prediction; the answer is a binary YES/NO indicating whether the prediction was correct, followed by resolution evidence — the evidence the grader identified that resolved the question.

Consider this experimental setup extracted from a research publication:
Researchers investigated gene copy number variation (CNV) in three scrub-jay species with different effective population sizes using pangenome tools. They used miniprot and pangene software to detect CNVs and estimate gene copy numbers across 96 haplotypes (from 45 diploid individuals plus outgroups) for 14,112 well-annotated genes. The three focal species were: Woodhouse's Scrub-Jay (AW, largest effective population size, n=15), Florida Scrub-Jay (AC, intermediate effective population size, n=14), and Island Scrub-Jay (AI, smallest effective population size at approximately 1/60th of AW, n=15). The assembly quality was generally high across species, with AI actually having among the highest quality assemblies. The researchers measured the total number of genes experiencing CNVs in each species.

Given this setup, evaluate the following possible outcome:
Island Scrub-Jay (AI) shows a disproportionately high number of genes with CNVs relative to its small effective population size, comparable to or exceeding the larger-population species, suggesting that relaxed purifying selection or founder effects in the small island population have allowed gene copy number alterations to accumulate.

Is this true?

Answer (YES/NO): YES